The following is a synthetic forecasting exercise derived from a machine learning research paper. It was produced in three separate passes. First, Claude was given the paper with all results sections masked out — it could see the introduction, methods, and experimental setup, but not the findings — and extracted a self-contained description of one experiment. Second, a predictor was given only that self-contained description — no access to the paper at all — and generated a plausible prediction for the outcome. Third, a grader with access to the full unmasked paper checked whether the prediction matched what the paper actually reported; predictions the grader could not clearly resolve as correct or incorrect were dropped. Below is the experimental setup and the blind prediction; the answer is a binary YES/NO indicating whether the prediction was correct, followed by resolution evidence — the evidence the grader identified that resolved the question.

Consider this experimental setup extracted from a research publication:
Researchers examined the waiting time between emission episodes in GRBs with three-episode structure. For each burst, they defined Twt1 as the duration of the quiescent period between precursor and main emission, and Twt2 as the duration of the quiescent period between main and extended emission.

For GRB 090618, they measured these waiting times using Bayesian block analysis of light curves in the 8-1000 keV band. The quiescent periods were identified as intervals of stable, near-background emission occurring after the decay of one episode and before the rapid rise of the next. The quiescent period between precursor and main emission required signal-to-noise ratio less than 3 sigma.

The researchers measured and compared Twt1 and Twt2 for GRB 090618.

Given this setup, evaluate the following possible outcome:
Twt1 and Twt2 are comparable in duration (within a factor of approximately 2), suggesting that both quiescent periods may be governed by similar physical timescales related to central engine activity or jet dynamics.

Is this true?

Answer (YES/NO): YES